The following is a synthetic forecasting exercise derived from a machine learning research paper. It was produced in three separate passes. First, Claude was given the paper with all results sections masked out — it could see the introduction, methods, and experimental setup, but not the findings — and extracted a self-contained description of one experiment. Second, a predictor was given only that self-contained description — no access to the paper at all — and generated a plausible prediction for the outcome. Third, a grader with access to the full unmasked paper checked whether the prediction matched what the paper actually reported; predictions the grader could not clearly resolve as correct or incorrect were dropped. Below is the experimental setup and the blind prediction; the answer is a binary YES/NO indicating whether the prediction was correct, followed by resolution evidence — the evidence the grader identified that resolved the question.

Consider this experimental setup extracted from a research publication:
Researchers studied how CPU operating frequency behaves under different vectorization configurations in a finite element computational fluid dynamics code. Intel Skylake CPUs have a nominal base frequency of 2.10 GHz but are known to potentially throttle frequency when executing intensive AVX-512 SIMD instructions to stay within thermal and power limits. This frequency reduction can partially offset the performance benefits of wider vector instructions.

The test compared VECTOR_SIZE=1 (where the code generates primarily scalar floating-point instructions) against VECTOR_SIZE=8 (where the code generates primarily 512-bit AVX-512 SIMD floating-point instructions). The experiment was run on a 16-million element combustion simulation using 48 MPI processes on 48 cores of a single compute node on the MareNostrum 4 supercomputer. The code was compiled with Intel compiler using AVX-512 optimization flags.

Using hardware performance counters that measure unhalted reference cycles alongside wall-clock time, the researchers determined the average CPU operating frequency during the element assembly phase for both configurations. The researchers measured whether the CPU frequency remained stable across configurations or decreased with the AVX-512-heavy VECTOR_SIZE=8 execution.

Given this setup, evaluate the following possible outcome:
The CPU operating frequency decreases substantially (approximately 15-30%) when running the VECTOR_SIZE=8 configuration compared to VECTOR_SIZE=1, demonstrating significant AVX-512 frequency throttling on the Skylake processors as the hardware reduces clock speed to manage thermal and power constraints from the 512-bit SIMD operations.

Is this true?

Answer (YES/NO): NO